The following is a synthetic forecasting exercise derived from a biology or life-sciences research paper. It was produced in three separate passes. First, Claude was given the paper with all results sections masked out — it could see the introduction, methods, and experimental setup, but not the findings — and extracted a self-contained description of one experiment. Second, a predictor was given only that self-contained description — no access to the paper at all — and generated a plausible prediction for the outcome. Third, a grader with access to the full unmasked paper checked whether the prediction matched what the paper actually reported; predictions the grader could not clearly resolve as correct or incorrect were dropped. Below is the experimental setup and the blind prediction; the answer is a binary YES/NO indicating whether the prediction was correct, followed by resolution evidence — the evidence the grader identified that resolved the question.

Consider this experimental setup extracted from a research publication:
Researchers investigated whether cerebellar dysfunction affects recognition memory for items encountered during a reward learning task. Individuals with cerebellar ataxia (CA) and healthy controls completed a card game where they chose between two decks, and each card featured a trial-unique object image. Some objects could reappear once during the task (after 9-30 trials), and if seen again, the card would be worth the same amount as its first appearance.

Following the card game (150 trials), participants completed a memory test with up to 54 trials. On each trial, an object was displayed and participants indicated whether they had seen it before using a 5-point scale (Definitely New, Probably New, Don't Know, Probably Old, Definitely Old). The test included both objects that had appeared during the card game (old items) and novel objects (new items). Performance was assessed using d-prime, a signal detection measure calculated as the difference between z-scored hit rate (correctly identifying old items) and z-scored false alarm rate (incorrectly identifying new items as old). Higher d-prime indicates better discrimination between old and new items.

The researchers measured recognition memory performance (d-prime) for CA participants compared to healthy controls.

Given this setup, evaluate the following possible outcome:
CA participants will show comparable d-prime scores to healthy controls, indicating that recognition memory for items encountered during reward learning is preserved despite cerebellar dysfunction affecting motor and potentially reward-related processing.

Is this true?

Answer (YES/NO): YES